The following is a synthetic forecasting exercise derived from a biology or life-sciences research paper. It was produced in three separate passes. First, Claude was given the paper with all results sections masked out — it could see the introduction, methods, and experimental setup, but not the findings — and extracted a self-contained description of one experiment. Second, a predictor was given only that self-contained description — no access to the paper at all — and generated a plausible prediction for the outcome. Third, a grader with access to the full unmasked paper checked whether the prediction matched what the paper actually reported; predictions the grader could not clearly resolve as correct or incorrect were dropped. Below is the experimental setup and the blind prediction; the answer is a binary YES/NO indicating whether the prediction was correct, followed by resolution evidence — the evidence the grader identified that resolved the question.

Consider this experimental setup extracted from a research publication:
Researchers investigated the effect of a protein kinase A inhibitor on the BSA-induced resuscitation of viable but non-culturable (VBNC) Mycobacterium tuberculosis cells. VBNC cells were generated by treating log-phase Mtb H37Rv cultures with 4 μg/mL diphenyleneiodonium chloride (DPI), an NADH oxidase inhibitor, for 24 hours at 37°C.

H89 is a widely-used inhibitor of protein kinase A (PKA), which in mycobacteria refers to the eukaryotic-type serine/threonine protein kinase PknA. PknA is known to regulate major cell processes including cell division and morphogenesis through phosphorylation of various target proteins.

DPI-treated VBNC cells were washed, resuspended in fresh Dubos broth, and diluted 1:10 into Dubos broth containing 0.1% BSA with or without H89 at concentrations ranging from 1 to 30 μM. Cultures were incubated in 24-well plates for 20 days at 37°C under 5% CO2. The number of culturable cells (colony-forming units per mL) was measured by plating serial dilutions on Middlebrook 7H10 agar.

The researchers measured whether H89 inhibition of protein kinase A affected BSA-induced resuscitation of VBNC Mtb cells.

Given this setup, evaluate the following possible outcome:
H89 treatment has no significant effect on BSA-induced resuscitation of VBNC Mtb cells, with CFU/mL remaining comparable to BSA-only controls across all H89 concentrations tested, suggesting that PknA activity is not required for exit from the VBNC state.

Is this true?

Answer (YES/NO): NO